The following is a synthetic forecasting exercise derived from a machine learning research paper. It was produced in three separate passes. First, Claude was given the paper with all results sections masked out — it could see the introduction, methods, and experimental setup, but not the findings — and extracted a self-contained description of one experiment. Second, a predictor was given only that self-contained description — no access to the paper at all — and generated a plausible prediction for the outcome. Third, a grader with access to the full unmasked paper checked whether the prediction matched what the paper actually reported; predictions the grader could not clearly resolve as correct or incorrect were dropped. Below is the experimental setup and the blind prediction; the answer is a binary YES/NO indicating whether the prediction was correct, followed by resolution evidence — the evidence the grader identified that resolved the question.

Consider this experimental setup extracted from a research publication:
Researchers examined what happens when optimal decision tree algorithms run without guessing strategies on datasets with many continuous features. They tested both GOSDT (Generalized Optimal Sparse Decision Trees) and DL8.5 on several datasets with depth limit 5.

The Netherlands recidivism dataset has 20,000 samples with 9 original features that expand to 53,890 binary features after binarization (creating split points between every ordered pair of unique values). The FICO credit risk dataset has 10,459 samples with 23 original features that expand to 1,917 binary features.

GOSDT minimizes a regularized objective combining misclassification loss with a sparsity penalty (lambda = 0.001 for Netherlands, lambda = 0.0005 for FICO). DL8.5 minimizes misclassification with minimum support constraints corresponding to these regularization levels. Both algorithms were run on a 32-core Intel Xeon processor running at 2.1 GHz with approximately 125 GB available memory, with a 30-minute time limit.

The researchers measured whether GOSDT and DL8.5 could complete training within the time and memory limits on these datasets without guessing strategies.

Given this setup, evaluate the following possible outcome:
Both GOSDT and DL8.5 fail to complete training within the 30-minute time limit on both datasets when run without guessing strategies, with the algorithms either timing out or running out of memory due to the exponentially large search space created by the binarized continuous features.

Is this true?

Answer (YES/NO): YES